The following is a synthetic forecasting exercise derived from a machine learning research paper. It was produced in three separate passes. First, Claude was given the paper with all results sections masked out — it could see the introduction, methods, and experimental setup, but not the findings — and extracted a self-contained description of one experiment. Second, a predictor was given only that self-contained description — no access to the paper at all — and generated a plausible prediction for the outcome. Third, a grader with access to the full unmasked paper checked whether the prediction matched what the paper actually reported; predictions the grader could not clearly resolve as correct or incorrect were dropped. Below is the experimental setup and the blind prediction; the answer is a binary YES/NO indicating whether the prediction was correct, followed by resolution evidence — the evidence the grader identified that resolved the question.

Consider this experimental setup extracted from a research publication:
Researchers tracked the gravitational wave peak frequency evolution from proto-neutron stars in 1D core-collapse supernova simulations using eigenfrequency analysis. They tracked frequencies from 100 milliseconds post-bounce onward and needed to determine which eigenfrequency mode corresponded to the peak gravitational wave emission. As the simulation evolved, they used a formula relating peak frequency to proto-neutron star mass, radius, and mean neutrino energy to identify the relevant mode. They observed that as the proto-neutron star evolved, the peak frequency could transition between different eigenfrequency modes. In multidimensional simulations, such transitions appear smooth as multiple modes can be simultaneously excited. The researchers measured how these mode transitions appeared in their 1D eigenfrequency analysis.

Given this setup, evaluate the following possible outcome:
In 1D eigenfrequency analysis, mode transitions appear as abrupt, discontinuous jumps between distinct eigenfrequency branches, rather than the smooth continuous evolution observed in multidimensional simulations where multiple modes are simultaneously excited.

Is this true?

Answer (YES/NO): YES